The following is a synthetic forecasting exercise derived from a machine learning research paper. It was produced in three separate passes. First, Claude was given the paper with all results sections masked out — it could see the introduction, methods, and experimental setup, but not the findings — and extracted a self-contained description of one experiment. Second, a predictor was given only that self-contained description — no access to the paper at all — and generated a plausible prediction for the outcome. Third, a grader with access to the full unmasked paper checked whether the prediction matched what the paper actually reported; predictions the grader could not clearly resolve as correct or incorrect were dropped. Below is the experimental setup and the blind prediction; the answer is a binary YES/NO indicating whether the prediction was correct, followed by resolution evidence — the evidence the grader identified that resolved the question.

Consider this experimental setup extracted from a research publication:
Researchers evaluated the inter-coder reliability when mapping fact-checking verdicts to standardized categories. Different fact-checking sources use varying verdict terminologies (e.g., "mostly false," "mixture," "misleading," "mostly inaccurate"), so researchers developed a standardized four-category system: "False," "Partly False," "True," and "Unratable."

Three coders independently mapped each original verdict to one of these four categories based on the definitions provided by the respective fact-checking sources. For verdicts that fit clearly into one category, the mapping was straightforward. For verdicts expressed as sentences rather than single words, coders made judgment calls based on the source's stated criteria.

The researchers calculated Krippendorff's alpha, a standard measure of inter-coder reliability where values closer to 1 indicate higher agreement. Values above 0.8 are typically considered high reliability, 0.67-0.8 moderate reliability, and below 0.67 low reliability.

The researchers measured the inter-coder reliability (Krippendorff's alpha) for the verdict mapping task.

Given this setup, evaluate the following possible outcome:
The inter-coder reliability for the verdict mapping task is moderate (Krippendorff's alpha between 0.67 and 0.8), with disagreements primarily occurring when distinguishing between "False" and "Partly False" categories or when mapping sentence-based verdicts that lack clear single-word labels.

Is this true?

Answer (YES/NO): NO